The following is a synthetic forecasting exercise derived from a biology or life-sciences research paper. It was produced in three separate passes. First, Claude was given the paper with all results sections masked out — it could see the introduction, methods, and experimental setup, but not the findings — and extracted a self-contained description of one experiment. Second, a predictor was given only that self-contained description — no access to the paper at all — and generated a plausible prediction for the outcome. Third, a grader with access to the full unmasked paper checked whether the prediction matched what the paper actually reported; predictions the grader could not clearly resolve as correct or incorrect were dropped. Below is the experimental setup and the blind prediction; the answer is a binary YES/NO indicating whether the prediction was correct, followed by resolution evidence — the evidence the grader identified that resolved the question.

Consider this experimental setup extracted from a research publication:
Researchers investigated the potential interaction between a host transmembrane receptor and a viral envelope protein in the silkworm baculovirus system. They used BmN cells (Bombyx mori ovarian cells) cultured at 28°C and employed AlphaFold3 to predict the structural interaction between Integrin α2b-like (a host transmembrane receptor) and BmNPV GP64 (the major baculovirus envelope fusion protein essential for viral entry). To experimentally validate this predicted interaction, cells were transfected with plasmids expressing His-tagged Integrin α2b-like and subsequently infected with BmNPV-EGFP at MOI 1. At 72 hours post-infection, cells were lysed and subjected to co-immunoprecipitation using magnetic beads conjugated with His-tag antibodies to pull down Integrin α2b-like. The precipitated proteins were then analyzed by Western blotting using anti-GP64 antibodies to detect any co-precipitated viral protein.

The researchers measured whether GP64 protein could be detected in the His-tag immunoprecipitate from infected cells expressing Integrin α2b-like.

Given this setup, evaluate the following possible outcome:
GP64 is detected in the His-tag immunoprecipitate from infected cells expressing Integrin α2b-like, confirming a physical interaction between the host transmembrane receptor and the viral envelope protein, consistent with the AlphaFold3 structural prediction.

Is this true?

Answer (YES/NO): YES